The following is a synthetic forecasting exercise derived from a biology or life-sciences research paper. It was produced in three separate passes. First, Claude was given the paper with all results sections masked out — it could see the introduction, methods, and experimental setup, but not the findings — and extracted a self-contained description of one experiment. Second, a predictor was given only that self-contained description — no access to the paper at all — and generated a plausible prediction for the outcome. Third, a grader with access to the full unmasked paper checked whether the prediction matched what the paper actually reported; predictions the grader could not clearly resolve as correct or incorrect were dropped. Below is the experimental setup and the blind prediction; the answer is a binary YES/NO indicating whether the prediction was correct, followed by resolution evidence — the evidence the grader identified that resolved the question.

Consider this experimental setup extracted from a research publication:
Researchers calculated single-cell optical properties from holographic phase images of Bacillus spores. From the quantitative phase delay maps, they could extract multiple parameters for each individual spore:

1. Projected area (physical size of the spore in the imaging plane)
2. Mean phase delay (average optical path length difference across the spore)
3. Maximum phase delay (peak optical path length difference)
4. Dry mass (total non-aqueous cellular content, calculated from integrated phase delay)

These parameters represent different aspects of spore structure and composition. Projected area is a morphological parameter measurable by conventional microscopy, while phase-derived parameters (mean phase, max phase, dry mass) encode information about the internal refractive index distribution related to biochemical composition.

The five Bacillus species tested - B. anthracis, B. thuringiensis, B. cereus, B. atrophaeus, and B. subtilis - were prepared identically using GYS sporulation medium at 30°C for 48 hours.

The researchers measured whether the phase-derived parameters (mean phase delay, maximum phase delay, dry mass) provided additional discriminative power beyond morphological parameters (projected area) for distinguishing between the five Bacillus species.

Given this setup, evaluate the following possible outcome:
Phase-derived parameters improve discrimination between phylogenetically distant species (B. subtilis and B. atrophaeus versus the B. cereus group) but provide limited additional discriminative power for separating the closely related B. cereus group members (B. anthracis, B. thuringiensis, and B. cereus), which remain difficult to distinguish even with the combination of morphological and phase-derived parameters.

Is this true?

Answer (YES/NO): NO